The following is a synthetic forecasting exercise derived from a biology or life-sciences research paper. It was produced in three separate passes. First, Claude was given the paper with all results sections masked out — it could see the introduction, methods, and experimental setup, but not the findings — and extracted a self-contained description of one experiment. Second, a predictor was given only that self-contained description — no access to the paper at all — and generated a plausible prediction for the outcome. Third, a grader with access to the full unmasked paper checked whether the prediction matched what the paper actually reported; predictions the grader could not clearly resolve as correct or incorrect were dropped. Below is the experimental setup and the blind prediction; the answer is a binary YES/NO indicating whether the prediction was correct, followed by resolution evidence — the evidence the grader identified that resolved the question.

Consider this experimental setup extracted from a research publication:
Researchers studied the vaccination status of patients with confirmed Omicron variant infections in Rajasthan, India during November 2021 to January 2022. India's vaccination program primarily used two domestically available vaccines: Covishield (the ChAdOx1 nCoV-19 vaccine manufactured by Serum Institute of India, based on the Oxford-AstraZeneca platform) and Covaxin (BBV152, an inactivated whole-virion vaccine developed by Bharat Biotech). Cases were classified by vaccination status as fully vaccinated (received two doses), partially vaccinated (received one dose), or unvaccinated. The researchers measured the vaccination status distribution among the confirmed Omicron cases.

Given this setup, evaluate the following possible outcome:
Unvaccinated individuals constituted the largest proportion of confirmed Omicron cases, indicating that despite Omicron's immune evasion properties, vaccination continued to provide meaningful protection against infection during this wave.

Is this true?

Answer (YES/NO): NO